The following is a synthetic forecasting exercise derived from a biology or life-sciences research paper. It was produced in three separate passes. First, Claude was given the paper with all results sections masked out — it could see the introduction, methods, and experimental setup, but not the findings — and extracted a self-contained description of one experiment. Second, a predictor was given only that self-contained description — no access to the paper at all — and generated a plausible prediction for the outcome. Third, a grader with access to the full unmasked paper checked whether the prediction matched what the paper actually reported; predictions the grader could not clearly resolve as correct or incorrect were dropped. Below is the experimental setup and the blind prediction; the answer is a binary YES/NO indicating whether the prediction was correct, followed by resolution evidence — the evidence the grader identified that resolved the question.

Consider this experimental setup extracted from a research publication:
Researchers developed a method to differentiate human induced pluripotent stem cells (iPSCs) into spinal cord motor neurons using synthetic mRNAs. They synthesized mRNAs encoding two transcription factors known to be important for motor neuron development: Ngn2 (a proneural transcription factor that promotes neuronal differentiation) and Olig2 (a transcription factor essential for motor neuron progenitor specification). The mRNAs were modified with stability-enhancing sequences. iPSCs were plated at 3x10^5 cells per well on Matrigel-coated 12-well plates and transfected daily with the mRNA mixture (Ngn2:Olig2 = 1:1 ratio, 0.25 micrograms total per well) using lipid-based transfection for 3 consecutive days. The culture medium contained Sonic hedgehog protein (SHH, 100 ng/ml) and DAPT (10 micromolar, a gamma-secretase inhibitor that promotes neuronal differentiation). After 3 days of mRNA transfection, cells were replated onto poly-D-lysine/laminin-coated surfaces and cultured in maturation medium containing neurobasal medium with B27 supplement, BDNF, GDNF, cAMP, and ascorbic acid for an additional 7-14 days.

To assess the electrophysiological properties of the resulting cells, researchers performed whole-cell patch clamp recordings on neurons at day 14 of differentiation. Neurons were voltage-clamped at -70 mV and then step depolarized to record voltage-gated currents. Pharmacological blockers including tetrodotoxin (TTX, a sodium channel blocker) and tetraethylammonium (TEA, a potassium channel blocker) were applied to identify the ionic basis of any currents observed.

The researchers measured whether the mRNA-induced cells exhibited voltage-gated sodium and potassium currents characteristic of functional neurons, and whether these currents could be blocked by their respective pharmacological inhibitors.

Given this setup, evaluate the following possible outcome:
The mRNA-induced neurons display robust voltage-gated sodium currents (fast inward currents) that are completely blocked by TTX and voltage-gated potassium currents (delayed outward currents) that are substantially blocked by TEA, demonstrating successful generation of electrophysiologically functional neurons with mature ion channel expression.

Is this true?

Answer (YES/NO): YES